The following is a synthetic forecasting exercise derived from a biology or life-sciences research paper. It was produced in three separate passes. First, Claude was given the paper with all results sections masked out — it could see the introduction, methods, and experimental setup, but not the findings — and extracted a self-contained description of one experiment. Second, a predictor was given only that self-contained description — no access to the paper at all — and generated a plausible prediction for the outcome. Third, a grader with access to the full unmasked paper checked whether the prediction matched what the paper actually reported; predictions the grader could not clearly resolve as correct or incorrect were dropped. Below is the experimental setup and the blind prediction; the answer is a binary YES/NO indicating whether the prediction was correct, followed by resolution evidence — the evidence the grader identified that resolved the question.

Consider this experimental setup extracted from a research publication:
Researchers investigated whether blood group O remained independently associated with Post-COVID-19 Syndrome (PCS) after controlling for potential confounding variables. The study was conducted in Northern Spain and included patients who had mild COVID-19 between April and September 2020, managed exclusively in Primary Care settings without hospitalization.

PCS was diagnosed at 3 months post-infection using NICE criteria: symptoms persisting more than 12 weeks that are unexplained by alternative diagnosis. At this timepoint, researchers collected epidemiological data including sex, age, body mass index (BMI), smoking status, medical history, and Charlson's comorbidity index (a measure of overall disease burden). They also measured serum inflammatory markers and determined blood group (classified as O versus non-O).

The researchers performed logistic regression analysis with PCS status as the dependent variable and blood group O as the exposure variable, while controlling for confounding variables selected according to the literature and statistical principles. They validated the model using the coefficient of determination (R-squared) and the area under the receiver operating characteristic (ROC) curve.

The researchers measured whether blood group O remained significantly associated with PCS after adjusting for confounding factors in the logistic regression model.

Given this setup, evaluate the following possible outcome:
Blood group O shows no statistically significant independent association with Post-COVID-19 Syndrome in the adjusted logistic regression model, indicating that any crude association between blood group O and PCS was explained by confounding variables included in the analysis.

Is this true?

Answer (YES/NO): NO